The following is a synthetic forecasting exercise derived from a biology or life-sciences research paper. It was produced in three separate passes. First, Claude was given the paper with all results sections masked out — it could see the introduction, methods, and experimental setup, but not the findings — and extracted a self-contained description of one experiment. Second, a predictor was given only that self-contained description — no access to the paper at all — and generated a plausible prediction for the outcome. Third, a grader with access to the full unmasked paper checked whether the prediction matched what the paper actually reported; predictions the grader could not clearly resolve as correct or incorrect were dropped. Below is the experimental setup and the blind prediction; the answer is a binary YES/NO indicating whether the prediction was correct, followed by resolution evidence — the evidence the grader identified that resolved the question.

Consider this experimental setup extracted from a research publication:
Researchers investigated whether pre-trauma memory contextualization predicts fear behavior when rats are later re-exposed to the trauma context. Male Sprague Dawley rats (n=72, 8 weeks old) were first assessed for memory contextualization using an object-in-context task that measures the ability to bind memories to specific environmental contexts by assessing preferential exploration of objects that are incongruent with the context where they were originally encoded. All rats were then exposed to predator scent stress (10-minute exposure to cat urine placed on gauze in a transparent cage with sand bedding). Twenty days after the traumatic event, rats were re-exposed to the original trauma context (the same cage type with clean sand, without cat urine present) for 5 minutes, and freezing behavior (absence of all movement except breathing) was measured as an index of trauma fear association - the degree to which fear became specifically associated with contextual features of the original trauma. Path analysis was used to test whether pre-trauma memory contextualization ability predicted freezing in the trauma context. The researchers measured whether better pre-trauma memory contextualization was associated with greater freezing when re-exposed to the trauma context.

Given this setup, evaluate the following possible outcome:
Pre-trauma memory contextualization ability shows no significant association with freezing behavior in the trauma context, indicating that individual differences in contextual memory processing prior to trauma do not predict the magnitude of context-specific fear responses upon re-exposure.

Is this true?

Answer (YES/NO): NO